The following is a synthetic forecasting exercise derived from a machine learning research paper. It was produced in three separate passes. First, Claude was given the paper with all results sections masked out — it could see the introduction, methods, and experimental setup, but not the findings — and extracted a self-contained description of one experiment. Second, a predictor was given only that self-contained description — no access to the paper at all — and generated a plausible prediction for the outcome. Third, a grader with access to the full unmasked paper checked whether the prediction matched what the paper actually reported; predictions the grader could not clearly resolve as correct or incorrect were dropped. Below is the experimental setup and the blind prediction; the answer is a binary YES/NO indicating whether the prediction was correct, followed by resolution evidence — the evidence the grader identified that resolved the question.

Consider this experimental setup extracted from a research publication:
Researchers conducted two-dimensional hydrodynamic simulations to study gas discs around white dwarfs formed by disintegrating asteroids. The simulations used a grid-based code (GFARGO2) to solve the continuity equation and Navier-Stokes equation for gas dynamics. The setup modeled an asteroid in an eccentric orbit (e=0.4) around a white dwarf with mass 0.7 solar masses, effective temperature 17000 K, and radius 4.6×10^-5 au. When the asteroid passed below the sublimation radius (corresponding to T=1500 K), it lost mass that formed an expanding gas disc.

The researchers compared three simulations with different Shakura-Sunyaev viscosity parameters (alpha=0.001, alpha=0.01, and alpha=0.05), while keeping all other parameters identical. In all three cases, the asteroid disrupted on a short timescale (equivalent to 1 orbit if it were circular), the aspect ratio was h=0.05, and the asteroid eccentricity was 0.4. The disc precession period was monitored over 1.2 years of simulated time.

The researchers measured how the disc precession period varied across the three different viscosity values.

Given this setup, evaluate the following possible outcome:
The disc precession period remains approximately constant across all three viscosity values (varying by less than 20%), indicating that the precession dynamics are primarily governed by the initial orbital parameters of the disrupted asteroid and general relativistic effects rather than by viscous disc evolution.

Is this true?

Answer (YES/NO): NO